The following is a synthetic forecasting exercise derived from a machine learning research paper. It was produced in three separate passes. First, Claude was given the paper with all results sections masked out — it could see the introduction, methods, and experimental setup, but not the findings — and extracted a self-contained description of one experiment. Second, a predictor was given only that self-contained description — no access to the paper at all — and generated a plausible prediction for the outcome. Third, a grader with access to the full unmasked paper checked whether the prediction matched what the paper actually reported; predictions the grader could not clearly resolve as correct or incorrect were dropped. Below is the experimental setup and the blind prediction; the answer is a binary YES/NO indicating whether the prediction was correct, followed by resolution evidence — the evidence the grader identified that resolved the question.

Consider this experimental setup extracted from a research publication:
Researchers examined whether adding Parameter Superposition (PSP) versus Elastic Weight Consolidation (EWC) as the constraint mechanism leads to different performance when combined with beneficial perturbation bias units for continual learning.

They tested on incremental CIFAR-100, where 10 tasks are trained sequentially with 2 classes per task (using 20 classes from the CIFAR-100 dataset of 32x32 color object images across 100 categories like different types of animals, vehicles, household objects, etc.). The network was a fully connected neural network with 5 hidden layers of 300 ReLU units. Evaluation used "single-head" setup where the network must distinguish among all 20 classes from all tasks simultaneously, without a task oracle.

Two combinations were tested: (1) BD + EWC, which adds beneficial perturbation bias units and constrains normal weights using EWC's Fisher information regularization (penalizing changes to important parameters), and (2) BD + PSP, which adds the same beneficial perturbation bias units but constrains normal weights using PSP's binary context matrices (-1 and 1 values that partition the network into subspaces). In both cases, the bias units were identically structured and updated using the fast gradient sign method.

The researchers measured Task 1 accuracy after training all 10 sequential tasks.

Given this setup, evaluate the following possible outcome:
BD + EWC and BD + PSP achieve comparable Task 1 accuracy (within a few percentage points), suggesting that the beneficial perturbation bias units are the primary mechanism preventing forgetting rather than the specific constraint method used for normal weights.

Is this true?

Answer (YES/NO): YES